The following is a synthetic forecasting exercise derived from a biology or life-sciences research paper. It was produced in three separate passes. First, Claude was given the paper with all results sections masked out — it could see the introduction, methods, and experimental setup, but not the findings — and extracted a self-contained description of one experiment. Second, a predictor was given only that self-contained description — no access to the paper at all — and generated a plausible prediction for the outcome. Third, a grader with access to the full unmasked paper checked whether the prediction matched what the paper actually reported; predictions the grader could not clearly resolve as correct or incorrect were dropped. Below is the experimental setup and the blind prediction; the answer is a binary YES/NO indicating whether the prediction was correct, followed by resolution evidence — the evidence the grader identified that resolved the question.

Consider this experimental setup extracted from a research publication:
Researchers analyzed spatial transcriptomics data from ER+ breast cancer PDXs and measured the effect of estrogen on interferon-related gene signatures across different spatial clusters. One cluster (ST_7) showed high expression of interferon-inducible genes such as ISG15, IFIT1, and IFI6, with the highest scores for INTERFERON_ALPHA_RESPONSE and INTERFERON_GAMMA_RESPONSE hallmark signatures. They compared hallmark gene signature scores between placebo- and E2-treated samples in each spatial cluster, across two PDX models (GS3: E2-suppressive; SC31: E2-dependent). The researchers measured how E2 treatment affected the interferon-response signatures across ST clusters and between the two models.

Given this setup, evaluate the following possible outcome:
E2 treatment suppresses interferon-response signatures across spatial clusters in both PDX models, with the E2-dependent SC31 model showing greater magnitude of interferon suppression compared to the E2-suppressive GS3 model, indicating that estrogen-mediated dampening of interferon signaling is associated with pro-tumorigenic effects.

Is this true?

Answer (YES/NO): YES